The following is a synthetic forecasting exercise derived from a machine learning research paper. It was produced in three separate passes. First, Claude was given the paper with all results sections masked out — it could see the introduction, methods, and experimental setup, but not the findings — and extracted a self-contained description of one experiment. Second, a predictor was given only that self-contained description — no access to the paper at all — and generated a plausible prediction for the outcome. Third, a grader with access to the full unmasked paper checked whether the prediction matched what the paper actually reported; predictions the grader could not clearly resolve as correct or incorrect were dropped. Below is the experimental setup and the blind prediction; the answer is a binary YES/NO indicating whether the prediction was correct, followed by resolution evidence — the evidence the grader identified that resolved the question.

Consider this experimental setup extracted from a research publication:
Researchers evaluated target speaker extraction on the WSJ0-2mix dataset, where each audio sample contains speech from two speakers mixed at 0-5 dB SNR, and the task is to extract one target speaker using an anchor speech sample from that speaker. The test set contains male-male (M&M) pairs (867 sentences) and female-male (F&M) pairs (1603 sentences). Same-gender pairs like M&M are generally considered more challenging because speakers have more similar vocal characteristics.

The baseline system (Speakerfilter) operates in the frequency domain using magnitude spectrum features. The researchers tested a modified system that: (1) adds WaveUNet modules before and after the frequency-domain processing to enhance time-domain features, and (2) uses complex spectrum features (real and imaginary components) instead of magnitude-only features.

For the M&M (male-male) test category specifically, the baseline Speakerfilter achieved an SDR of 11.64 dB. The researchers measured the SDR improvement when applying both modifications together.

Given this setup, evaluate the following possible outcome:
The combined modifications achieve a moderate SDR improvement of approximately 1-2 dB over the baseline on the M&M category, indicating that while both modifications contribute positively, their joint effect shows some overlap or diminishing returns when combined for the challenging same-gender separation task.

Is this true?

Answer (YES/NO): YES